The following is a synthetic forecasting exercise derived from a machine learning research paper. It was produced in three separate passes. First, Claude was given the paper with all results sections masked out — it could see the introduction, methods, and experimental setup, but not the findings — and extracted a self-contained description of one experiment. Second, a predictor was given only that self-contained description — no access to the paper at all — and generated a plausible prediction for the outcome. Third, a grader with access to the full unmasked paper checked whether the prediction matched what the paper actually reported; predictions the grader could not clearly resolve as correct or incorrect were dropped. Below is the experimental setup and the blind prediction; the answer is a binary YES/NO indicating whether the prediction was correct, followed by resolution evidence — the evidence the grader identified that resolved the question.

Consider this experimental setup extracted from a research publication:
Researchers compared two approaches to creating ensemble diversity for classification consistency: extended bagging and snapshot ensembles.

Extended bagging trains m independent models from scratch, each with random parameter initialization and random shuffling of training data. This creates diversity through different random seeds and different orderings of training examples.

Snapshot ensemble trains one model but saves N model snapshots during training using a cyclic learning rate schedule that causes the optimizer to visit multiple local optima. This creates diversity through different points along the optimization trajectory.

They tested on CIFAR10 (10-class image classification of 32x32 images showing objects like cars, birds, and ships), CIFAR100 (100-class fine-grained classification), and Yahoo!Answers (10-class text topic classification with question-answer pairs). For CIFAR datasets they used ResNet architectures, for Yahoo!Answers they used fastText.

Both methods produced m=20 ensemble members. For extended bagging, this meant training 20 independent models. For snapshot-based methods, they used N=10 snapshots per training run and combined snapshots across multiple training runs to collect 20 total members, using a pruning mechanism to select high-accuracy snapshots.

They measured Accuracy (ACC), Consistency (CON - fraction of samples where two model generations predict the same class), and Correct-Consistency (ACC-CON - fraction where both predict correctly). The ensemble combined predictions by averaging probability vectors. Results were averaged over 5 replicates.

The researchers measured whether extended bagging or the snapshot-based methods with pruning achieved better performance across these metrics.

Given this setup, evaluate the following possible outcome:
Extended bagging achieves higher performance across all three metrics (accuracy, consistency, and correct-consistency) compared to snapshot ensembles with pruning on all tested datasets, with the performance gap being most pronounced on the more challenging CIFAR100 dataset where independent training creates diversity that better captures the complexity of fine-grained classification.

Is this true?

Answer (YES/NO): NO